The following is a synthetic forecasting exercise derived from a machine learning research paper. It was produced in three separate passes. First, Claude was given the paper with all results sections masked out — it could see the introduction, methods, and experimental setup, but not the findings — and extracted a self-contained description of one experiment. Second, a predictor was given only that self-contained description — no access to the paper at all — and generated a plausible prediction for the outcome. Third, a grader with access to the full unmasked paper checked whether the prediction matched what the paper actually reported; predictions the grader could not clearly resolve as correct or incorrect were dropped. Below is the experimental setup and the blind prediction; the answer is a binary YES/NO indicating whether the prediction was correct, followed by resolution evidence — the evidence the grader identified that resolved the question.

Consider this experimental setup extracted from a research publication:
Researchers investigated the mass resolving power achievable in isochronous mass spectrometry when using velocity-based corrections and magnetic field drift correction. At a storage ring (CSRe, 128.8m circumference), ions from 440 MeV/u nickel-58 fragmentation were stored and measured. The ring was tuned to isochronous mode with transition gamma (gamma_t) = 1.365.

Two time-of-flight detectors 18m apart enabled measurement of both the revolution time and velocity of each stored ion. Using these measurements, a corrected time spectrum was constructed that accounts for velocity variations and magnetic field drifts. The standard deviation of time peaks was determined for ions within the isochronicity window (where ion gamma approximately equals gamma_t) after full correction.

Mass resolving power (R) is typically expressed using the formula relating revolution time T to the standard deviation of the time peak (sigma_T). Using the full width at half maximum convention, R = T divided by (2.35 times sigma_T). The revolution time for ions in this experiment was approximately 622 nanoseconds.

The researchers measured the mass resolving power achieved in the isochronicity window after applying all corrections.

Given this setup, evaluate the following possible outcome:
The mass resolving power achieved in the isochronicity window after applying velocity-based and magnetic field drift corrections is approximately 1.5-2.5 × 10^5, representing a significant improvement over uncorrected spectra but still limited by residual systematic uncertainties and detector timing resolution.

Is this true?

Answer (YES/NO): NO